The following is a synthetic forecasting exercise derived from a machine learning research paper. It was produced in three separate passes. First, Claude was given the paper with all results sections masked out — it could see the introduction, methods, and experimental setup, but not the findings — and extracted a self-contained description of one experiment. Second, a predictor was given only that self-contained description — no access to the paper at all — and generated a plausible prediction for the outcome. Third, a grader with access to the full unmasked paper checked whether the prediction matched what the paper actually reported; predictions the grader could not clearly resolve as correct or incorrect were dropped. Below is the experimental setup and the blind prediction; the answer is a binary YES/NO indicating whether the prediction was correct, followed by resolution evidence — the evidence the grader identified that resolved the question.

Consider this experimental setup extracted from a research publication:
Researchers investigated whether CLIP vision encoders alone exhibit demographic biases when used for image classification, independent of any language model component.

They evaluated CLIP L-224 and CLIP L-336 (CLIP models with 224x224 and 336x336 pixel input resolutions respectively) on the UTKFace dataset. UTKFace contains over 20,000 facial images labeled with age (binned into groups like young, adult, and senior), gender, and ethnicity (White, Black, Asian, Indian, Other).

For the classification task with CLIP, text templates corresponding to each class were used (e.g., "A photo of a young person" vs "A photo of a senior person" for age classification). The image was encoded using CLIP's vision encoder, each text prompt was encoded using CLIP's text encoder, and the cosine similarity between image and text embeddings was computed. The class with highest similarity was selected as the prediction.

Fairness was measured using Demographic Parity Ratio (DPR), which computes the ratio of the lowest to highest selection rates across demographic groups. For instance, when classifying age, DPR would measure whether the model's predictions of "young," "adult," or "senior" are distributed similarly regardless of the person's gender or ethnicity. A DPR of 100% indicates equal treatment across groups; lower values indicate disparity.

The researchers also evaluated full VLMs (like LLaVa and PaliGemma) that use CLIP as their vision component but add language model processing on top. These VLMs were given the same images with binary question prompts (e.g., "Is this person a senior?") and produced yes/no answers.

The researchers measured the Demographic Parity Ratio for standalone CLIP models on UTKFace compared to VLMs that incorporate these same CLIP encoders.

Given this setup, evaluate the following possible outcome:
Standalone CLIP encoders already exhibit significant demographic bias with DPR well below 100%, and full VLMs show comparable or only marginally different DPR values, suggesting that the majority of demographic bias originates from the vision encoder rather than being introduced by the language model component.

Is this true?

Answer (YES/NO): NO